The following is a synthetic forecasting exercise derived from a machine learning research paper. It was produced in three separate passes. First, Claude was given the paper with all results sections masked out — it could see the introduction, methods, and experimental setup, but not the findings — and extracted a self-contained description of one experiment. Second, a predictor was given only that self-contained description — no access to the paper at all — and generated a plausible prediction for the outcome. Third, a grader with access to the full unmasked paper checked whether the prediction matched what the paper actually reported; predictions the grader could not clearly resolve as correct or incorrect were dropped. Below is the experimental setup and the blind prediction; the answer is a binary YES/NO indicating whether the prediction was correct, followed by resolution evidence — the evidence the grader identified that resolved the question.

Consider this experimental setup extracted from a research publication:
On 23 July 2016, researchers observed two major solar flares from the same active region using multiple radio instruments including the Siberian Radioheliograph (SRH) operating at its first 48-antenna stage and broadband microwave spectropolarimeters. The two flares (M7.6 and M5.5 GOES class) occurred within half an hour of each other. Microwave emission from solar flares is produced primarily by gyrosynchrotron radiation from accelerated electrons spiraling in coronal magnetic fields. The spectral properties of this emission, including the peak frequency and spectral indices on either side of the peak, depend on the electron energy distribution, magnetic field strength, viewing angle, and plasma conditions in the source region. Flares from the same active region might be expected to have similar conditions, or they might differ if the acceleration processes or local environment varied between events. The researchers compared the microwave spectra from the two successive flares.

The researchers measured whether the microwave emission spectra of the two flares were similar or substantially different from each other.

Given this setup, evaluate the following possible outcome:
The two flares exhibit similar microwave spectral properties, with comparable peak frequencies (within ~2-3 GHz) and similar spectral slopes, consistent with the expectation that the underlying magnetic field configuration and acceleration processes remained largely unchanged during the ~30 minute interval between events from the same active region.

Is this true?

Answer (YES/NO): NO